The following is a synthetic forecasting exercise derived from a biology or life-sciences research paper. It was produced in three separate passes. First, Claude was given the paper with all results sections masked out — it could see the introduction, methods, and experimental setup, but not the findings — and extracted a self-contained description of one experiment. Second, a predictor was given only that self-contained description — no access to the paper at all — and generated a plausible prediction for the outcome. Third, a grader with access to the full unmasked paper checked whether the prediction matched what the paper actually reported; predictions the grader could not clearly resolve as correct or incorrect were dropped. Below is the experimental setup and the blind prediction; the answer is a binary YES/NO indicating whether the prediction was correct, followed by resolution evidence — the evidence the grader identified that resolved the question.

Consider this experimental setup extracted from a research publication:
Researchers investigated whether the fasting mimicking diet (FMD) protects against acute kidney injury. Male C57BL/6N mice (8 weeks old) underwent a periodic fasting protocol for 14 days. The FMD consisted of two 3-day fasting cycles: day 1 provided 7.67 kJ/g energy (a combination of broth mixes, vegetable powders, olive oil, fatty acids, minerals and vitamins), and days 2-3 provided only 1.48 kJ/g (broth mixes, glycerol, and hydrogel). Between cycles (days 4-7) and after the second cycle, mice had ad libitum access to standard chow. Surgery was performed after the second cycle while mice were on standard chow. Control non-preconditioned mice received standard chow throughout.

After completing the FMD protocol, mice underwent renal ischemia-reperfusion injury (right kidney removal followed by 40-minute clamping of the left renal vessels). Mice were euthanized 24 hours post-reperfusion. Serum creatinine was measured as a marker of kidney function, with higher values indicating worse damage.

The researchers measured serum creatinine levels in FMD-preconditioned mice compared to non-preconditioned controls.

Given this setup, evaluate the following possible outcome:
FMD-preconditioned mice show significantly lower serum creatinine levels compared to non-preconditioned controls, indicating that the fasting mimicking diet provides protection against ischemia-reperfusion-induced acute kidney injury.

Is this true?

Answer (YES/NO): YES